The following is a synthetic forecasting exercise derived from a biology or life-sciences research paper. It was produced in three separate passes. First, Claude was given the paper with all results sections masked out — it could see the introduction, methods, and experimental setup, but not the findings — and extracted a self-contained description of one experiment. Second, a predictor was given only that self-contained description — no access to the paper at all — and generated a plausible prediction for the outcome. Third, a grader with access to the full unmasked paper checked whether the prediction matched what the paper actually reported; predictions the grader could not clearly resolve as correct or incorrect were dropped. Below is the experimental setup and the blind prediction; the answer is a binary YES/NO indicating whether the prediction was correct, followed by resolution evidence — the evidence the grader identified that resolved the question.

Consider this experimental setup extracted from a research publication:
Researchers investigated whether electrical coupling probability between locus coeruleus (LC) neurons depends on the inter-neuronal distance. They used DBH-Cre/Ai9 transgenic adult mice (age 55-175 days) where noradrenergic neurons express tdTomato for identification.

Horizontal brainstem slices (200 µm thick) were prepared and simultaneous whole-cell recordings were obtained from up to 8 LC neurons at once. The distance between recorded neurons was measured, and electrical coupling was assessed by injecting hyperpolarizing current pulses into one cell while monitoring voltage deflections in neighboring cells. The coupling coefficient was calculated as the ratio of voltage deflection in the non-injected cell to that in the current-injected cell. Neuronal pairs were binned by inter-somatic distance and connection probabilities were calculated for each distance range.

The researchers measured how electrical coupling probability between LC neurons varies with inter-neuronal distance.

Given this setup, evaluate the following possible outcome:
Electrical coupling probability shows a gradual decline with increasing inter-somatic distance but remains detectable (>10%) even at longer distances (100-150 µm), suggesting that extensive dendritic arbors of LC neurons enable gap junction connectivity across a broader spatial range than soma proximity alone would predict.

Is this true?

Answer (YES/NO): NO